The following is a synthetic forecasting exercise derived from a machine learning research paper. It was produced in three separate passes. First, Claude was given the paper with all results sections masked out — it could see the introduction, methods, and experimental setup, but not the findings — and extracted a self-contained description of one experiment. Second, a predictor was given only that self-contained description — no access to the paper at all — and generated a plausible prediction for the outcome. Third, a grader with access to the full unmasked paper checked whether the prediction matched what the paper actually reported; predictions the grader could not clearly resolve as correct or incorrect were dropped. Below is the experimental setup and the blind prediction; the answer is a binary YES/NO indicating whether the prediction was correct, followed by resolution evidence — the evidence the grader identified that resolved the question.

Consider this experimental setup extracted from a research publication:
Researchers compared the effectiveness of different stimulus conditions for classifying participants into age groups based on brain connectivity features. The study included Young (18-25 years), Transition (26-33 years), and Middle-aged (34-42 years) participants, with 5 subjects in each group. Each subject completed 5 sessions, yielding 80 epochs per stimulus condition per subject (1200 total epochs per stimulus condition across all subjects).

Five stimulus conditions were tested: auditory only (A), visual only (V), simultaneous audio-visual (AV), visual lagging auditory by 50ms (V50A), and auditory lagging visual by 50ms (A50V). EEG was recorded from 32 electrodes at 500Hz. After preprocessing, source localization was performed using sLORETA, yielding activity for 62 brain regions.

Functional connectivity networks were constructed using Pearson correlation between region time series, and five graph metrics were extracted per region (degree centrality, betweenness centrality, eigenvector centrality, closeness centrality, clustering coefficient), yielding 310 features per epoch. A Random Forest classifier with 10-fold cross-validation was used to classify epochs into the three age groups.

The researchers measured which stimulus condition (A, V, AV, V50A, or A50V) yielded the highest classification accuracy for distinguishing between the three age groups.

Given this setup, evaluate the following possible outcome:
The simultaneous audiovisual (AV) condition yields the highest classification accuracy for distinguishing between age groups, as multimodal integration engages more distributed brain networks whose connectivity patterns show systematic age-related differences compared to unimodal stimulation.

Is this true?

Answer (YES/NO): NO